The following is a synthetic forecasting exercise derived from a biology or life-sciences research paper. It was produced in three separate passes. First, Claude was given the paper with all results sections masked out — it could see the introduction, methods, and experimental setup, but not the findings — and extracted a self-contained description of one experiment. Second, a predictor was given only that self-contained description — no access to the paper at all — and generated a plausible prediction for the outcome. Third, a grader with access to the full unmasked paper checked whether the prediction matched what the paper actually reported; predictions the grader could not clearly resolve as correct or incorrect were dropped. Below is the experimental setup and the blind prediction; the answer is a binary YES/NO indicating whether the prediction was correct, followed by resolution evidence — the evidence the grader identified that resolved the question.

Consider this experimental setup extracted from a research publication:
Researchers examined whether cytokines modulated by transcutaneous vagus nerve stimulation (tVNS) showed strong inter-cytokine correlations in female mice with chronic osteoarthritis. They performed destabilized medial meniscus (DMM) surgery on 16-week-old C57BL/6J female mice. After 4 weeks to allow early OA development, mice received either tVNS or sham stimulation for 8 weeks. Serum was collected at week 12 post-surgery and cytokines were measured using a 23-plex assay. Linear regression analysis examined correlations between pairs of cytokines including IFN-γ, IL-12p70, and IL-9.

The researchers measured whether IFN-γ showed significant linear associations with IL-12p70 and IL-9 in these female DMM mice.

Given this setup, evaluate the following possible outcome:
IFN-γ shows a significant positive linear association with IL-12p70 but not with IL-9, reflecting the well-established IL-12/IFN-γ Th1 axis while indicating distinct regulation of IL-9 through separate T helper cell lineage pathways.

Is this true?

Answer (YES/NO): NO